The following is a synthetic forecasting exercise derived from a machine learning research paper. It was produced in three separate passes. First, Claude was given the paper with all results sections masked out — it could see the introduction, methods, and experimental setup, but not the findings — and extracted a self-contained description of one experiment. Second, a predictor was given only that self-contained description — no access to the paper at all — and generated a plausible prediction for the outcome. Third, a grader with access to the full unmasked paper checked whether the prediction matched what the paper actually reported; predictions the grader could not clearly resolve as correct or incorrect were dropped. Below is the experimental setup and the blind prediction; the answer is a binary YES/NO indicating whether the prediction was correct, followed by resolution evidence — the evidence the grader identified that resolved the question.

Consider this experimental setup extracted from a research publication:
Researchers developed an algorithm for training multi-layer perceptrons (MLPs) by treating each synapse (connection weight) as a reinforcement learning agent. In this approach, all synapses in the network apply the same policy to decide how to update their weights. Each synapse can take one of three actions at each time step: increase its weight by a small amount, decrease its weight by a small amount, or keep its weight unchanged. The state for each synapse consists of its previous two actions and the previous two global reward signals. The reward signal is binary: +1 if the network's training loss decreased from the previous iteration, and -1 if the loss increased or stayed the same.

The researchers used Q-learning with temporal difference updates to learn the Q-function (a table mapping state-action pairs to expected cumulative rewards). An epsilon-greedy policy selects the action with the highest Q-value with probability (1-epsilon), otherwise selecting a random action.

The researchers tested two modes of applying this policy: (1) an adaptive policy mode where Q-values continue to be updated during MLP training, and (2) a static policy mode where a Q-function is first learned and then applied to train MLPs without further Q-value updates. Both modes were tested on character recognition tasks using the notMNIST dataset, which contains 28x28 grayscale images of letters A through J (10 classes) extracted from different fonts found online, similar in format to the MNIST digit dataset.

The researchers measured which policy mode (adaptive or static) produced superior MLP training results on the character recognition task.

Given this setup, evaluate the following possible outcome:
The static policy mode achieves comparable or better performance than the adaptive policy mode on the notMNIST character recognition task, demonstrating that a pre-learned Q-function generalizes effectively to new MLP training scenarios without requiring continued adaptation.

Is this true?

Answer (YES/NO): YES